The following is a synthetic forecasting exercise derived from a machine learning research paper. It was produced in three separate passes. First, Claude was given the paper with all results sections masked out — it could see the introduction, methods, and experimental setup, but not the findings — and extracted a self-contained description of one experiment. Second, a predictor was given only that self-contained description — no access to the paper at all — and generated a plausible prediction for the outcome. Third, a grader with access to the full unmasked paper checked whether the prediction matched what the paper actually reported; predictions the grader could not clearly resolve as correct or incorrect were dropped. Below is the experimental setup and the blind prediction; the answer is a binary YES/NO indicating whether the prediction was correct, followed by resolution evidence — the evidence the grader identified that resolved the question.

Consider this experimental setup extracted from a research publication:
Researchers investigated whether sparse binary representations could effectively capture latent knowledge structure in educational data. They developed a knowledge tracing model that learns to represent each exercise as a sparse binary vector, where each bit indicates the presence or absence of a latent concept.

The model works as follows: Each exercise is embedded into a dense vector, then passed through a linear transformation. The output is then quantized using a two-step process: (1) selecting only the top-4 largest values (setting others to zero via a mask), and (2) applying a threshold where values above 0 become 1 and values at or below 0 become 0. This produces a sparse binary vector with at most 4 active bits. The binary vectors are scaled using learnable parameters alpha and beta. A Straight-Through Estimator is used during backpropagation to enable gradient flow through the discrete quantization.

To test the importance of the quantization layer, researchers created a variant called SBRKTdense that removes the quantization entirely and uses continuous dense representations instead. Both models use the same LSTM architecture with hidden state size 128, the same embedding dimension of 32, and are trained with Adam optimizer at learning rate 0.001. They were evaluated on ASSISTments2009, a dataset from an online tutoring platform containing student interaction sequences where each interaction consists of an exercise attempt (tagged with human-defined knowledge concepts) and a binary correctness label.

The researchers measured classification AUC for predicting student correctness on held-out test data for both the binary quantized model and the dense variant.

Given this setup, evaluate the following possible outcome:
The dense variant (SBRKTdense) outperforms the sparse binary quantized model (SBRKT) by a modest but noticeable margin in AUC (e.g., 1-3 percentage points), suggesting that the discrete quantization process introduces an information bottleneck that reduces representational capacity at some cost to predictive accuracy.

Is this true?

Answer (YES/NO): NO